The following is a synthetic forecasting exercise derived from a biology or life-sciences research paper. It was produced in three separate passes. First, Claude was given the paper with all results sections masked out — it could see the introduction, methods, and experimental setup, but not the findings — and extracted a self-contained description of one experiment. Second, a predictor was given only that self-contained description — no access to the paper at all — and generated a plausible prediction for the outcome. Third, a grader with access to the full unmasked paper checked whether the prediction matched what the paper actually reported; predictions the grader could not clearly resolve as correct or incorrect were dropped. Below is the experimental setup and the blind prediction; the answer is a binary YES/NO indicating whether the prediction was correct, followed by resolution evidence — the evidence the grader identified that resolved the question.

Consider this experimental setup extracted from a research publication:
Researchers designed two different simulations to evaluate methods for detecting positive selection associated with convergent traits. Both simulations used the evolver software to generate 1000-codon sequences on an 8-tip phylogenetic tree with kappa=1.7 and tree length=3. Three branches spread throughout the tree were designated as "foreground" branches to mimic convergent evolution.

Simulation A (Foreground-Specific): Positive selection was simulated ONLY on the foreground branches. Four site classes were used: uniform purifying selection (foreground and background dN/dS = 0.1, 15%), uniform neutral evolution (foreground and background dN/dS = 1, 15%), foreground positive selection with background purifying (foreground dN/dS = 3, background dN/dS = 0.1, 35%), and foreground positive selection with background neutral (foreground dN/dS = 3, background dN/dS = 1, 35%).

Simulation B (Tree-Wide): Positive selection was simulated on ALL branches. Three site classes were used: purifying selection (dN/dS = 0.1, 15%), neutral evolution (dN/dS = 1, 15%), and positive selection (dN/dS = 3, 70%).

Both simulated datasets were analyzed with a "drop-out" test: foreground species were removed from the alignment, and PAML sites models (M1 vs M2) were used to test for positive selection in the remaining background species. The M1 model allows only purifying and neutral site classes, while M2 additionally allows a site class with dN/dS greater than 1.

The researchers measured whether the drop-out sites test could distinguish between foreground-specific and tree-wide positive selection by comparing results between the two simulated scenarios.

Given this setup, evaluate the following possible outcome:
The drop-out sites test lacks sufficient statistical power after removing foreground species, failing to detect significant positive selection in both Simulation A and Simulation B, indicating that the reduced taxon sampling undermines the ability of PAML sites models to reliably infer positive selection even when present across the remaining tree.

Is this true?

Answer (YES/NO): NO